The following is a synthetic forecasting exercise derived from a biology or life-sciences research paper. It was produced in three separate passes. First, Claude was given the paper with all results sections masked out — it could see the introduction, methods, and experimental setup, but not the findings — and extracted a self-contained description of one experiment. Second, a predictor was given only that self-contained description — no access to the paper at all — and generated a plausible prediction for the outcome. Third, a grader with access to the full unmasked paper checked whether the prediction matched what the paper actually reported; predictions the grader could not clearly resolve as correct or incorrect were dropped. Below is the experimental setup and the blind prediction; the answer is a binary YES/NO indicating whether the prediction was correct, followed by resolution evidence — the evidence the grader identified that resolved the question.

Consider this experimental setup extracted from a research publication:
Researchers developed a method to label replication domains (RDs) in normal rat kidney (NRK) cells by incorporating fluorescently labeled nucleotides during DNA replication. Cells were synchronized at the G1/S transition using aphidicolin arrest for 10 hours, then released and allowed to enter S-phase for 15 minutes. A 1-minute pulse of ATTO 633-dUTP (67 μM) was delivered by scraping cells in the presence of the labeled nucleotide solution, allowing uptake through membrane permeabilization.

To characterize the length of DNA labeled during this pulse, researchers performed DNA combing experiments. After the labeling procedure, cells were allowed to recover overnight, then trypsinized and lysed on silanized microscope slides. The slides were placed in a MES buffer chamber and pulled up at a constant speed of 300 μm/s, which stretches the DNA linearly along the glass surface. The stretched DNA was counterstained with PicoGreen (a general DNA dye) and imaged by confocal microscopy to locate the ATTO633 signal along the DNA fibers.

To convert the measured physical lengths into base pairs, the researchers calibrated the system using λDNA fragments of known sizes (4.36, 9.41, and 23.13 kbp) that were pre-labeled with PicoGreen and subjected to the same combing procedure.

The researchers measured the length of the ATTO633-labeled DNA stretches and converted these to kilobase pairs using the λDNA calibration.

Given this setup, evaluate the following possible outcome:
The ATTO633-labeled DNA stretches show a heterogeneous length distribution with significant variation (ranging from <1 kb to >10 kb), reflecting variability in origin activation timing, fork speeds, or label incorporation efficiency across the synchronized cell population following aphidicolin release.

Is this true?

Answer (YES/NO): NO